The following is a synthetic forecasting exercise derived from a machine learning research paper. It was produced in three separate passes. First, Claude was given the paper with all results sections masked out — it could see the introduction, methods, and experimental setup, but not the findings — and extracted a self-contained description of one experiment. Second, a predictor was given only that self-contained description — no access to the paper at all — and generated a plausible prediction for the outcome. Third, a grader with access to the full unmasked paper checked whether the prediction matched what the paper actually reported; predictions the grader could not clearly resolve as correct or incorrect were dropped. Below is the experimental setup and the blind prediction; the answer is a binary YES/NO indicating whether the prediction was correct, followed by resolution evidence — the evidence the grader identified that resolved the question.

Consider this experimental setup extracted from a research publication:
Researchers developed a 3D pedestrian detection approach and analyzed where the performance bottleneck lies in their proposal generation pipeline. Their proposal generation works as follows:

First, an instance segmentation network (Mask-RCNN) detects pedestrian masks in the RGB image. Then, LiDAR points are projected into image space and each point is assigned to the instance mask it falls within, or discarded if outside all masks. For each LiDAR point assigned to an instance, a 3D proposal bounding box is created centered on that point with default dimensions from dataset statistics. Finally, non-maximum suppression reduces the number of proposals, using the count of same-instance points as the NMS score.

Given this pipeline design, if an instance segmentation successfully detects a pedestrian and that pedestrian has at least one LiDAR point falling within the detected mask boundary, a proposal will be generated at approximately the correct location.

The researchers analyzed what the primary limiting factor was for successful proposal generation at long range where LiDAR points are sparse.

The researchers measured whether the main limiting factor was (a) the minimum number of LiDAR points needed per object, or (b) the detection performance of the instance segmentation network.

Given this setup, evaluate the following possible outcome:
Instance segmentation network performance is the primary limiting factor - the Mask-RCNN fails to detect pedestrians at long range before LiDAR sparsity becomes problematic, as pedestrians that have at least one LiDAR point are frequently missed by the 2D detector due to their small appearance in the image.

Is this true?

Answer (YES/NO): YES